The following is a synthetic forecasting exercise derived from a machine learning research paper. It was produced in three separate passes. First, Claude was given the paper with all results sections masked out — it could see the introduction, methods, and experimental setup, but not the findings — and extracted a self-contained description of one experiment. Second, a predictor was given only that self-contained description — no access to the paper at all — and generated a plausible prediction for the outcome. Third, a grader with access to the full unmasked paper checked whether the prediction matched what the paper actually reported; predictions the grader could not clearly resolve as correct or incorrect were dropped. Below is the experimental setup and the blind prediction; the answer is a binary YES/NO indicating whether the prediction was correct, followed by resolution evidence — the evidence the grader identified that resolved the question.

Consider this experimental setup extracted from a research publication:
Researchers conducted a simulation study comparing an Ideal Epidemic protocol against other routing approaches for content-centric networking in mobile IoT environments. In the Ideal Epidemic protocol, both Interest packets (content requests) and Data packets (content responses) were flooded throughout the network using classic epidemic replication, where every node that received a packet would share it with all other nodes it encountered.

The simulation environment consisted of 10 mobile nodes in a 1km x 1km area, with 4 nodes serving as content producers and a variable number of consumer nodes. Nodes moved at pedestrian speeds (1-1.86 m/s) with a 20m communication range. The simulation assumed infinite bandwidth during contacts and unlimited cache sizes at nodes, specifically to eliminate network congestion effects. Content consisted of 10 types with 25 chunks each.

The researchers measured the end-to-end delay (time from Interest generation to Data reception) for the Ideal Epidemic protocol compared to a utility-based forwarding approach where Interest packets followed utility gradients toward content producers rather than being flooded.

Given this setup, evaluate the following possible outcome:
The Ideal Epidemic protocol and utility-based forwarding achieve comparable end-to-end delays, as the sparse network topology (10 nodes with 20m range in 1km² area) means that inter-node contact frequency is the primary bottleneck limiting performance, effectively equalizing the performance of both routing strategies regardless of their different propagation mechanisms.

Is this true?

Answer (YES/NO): NO